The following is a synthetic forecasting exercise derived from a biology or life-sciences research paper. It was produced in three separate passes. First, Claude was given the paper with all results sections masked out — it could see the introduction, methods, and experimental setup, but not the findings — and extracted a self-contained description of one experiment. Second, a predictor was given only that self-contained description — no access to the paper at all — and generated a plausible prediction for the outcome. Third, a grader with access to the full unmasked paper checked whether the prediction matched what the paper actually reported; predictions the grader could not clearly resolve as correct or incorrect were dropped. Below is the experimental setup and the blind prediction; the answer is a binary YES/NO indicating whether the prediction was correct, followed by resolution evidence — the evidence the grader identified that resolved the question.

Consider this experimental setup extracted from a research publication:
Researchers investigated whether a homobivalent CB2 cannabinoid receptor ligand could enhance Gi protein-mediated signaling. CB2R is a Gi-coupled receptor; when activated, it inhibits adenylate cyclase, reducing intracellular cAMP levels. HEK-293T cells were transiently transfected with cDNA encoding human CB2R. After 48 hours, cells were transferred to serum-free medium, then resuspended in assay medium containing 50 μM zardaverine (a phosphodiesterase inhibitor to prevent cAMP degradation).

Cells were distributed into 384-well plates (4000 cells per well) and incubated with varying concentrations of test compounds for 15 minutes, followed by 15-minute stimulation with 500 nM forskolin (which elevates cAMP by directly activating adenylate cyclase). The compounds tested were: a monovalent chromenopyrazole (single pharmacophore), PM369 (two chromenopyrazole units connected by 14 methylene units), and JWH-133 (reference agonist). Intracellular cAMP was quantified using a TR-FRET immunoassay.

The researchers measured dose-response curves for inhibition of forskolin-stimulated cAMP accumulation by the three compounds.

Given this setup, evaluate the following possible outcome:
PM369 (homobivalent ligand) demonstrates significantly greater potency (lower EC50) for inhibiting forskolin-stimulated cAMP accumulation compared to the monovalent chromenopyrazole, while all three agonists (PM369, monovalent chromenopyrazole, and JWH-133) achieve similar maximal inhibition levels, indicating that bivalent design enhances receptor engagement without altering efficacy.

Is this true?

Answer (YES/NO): NO